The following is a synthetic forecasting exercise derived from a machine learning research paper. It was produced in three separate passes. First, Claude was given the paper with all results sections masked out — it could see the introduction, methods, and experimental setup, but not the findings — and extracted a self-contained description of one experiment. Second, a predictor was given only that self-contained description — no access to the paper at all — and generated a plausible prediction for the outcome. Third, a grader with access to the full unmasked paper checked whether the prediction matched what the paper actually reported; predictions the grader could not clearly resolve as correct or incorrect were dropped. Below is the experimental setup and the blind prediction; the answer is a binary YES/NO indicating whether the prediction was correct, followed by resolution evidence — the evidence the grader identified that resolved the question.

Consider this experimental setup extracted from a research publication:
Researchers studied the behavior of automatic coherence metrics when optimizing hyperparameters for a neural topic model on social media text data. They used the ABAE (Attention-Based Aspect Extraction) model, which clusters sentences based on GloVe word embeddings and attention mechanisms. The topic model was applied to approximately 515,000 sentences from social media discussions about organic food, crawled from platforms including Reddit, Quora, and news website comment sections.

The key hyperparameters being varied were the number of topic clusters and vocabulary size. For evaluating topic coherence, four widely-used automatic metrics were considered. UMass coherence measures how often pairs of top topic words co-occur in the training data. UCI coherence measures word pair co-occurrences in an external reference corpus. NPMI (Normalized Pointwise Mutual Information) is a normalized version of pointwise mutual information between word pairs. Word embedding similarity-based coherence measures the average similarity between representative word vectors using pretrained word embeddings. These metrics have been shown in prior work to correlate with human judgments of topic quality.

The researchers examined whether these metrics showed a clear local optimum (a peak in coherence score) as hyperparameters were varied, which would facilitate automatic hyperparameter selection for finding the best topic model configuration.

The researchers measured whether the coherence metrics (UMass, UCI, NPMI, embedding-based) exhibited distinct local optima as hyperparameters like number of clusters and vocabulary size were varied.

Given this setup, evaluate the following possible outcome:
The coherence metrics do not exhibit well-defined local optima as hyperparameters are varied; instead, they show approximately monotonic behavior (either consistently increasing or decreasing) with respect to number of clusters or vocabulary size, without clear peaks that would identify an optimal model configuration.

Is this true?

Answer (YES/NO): YES